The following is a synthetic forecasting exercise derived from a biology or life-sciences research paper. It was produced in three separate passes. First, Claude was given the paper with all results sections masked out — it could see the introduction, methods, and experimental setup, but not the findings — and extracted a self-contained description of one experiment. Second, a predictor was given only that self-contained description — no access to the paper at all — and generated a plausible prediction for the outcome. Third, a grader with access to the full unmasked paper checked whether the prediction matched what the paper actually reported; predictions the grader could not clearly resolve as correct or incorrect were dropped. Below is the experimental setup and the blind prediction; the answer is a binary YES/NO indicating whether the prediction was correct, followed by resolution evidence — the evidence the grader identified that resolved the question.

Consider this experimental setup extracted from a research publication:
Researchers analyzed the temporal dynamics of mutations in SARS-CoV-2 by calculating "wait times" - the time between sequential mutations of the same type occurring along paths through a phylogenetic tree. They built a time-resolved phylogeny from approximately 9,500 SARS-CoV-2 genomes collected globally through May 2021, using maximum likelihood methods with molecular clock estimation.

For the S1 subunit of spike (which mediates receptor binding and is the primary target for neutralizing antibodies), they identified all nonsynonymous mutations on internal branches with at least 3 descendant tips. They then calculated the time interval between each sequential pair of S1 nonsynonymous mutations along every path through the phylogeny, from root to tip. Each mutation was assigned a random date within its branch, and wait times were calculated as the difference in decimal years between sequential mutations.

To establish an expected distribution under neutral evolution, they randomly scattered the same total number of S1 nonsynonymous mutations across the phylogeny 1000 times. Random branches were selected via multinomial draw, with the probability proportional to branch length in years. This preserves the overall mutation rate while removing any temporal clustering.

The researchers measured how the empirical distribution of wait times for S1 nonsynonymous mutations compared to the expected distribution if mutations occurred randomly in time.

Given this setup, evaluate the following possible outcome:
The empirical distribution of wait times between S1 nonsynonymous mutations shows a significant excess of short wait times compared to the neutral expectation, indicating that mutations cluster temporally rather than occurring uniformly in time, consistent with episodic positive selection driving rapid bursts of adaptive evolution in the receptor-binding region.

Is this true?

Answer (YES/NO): YES